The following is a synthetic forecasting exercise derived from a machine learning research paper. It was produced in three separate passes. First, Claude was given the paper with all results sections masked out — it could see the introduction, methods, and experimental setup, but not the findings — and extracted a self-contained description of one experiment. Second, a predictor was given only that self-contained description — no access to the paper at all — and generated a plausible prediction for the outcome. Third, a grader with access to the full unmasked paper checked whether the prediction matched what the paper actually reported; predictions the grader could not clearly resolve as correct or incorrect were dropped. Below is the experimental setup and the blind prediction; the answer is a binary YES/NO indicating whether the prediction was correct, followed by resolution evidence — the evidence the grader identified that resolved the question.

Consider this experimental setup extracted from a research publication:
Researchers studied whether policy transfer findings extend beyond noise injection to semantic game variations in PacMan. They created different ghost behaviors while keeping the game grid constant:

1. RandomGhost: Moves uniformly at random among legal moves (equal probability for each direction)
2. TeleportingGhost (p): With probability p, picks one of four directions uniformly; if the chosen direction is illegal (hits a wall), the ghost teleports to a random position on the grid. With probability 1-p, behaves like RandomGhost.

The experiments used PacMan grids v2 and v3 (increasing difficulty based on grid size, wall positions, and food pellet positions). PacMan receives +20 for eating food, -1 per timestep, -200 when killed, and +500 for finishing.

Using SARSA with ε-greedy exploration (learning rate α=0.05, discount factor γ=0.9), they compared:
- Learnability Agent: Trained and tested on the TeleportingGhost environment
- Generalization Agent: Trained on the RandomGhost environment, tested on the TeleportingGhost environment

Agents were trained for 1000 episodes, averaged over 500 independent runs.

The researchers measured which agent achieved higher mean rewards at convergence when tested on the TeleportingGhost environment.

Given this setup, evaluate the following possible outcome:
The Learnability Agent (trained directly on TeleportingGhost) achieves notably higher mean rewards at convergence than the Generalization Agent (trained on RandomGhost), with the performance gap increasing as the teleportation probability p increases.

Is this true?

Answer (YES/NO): NO